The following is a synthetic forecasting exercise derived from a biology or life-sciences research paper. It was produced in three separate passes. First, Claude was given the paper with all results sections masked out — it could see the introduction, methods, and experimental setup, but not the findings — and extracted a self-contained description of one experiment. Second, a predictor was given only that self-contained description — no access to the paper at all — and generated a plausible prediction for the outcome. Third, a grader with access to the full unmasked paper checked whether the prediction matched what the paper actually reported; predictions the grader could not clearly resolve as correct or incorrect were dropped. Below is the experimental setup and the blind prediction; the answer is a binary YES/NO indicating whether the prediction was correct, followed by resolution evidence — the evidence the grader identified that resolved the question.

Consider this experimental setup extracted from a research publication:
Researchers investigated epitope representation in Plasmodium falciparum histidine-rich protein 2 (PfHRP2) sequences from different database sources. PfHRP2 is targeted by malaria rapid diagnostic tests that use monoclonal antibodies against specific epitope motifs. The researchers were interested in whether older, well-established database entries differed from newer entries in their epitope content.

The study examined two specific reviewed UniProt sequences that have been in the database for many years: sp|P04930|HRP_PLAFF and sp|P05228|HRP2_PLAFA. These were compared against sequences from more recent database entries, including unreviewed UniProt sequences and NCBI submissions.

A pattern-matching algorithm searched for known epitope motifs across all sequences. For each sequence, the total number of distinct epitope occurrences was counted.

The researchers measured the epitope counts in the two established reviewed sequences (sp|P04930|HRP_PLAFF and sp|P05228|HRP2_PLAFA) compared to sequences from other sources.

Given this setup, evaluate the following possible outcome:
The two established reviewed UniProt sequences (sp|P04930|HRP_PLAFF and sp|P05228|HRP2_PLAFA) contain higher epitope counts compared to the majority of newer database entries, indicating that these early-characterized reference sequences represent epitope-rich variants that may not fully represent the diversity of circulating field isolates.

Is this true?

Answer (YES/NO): NO